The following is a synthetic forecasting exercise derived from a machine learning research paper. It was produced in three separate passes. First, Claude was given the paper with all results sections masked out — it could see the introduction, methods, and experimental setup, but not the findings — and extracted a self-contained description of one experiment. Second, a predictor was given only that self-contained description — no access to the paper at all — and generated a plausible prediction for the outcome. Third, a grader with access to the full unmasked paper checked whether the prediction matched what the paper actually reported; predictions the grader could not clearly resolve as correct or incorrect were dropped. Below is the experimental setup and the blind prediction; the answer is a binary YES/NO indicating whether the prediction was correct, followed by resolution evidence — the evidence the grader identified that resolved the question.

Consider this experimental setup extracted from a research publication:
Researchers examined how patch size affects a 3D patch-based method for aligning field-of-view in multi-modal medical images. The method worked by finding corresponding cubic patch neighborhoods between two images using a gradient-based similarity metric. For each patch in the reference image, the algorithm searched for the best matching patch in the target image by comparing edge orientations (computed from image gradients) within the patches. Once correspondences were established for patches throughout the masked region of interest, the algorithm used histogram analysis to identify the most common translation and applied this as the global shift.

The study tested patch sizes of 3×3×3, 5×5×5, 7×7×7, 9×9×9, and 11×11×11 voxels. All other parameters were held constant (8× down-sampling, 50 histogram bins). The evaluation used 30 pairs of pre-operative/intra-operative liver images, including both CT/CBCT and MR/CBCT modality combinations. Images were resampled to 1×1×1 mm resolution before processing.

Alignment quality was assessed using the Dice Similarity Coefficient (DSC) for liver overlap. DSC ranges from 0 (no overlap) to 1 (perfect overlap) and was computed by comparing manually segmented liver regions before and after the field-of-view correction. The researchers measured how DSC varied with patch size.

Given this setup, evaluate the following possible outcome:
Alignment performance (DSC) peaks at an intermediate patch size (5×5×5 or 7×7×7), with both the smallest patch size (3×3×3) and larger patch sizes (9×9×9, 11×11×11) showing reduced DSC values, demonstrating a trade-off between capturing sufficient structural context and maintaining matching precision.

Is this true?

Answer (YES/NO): NO